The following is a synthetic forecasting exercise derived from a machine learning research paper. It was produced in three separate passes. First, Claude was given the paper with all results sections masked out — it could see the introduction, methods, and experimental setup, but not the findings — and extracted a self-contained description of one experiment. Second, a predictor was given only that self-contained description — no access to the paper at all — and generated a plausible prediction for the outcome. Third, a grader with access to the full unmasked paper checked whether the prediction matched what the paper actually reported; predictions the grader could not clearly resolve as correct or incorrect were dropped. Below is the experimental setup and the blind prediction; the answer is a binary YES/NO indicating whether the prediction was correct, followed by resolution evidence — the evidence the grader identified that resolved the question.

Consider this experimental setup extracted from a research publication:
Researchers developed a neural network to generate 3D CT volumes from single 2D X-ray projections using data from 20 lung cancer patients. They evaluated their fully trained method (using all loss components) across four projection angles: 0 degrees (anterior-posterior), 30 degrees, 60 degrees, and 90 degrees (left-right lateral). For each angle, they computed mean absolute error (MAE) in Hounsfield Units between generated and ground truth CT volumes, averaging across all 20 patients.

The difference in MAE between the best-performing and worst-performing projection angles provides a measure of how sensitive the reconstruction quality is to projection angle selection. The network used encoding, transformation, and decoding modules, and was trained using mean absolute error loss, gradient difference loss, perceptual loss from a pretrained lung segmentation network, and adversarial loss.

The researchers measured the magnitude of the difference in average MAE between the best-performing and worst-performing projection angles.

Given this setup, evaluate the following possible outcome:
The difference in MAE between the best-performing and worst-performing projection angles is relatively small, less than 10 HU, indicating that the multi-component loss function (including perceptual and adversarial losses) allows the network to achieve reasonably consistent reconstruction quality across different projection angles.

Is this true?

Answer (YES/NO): NO